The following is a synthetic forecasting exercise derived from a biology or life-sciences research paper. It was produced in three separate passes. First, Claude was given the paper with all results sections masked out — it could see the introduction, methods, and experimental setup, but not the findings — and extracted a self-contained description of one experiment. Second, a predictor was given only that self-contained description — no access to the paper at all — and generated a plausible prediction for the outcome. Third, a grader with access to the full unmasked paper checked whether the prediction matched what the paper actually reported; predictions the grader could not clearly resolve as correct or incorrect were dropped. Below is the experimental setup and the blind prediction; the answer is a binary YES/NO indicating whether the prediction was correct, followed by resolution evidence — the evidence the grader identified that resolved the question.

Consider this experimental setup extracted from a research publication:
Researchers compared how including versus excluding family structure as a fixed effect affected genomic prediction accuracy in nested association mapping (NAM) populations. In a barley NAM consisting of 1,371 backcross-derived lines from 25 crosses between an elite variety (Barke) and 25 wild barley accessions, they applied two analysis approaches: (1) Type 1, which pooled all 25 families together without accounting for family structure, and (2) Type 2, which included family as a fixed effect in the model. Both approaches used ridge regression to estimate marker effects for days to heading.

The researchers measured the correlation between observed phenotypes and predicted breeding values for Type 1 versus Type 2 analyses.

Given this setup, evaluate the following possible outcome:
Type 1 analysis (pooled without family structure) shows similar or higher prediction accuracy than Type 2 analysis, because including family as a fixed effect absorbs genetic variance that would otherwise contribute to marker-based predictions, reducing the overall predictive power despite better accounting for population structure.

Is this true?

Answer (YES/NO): YES